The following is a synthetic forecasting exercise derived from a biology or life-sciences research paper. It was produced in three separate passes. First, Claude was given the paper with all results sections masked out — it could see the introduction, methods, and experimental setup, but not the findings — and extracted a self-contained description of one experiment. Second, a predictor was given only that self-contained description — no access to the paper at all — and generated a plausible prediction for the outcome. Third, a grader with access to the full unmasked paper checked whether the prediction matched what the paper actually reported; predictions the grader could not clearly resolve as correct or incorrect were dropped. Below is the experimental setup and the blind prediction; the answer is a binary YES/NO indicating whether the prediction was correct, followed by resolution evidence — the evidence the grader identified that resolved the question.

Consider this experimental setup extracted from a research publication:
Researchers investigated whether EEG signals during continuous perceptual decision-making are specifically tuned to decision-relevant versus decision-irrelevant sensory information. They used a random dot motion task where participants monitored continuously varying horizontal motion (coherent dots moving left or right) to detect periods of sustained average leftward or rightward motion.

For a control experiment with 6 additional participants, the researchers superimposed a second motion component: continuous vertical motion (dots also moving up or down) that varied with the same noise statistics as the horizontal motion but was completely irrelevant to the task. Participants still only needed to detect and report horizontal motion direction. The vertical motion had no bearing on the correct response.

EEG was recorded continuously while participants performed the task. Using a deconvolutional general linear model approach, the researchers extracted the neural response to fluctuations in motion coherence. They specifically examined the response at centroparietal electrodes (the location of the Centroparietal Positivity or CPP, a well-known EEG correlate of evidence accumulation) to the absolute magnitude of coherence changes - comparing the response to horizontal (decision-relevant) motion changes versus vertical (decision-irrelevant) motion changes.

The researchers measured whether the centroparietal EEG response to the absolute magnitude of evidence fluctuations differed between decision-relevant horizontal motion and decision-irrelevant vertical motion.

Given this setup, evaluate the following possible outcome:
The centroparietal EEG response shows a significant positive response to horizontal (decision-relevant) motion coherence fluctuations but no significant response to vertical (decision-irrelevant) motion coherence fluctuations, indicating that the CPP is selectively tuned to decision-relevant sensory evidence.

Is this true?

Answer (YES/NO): NO